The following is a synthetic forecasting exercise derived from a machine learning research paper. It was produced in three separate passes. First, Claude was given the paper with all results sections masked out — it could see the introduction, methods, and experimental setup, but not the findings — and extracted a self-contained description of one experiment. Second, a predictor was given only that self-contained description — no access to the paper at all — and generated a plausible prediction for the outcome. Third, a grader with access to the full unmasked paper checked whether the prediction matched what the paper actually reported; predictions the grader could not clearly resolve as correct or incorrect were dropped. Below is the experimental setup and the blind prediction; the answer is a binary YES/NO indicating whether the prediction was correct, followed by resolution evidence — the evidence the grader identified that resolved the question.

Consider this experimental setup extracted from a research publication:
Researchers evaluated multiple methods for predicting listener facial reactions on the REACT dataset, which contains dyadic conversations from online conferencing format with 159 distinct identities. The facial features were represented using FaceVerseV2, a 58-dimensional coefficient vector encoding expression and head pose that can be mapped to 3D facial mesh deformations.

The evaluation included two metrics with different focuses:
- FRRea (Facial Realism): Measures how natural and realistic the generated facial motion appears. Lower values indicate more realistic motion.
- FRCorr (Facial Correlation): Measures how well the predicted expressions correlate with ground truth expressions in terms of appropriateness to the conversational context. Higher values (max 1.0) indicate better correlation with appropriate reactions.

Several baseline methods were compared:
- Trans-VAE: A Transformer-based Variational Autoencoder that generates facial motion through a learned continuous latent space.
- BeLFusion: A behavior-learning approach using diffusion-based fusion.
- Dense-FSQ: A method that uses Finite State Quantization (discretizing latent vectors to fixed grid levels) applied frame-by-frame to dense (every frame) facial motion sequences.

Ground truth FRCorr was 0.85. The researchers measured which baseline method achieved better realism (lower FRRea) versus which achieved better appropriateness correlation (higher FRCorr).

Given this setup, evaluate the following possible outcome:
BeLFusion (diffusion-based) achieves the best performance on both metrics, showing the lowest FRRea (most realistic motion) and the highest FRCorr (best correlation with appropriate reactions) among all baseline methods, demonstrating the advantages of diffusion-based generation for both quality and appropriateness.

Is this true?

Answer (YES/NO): NO